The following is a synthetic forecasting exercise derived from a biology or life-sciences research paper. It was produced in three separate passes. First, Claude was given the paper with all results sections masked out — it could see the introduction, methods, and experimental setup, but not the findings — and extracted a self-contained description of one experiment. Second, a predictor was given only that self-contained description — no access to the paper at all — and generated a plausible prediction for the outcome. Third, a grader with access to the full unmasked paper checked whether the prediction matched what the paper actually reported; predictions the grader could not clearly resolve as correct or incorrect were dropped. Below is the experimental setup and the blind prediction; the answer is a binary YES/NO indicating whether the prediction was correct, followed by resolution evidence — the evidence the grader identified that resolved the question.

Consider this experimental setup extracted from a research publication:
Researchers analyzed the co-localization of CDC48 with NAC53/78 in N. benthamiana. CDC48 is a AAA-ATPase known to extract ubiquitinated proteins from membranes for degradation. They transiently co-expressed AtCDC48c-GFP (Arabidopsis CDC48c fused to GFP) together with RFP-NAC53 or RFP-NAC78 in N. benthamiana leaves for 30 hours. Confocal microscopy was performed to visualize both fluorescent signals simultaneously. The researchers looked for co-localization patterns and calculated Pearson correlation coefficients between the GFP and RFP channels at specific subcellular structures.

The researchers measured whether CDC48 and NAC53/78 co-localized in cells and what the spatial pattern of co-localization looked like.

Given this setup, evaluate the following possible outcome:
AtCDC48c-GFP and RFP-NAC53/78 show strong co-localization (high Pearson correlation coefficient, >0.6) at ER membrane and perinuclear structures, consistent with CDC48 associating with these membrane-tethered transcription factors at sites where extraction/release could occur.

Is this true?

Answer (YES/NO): NO